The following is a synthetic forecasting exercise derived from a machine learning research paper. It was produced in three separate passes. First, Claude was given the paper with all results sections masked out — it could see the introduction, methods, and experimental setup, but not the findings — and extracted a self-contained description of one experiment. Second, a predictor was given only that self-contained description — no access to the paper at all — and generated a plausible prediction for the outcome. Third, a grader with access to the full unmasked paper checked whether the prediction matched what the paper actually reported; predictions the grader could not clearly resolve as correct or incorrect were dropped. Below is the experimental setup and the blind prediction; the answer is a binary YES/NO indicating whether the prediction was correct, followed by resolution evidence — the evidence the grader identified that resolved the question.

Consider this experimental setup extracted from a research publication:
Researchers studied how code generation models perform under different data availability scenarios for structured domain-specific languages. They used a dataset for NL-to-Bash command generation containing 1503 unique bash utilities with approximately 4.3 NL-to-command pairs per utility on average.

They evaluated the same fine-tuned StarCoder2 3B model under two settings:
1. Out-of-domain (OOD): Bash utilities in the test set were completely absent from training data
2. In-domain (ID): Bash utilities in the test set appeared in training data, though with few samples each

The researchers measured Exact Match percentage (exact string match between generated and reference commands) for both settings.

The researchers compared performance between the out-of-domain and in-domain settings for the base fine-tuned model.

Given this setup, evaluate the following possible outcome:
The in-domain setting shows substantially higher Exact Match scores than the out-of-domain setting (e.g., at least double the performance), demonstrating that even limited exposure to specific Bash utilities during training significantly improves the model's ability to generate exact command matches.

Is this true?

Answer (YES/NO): YES